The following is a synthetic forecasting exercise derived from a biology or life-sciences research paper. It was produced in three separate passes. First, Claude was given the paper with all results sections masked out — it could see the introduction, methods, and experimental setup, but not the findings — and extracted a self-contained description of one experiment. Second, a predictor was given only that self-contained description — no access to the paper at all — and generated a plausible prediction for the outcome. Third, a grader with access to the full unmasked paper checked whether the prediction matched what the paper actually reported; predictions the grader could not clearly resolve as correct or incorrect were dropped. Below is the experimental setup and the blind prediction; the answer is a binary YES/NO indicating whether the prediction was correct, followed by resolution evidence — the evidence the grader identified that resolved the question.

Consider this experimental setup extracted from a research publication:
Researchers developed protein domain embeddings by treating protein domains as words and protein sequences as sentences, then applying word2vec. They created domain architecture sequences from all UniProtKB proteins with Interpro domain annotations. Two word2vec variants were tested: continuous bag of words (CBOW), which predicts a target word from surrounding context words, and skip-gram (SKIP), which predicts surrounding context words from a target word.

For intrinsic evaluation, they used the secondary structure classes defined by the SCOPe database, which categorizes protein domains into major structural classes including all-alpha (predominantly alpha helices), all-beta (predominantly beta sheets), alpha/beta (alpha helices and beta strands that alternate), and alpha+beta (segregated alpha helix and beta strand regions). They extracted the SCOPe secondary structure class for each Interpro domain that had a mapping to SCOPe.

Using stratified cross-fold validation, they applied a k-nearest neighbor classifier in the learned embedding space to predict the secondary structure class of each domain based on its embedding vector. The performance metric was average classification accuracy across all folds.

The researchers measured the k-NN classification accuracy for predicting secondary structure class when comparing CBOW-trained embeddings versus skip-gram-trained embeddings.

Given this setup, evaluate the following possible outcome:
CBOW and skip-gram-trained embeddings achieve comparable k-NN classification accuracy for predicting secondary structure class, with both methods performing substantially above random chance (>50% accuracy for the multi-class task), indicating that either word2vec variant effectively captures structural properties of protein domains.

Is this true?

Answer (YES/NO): NO